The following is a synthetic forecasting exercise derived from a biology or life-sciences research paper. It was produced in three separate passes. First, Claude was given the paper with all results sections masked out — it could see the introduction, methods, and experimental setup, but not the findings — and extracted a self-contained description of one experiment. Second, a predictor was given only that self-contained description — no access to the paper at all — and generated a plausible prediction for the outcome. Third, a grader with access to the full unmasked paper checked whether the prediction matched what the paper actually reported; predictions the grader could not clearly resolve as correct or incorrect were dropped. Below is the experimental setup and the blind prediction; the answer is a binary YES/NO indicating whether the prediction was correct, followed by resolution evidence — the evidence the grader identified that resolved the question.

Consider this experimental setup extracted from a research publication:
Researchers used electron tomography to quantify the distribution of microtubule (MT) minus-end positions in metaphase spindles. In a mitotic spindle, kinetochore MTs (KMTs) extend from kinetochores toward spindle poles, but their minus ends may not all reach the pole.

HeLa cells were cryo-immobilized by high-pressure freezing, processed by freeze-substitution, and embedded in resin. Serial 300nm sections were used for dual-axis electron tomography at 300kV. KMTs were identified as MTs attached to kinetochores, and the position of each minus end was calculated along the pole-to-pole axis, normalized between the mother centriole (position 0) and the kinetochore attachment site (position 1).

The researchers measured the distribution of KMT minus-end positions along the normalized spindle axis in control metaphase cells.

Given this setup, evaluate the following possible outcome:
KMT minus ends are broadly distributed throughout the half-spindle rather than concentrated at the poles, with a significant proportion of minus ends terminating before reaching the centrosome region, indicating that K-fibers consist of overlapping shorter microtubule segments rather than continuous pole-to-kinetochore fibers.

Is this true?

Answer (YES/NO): NO